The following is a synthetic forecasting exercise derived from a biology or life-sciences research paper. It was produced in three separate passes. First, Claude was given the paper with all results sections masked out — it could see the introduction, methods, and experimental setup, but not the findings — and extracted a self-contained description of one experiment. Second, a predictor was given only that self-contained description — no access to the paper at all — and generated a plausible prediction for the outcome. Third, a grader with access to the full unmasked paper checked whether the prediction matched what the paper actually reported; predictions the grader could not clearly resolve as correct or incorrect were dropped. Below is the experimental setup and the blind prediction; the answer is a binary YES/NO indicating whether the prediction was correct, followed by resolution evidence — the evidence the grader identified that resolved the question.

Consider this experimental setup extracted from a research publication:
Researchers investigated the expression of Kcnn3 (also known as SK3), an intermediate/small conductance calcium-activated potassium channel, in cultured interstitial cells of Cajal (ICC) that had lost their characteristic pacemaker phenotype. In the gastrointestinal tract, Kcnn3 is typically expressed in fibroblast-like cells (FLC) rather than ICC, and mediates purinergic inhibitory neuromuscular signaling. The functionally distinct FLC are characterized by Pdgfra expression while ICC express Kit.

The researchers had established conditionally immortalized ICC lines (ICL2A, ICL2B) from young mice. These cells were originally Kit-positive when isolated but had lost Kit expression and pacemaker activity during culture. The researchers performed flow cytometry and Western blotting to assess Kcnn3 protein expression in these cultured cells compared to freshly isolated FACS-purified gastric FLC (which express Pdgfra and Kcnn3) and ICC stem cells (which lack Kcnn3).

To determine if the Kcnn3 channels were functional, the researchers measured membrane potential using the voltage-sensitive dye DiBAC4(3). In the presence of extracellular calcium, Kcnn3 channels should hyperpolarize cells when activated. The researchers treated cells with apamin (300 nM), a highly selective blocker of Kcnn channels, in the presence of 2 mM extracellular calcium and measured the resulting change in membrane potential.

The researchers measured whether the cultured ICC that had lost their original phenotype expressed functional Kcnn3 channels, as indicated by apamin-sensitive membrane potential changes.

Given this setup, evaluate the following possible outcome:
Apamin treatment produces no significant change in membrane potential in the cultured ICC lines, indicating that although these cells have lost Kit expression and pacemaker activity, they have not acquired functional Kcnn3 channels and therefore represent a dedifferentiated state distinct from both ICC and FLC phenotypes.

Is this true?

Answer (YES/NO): NO